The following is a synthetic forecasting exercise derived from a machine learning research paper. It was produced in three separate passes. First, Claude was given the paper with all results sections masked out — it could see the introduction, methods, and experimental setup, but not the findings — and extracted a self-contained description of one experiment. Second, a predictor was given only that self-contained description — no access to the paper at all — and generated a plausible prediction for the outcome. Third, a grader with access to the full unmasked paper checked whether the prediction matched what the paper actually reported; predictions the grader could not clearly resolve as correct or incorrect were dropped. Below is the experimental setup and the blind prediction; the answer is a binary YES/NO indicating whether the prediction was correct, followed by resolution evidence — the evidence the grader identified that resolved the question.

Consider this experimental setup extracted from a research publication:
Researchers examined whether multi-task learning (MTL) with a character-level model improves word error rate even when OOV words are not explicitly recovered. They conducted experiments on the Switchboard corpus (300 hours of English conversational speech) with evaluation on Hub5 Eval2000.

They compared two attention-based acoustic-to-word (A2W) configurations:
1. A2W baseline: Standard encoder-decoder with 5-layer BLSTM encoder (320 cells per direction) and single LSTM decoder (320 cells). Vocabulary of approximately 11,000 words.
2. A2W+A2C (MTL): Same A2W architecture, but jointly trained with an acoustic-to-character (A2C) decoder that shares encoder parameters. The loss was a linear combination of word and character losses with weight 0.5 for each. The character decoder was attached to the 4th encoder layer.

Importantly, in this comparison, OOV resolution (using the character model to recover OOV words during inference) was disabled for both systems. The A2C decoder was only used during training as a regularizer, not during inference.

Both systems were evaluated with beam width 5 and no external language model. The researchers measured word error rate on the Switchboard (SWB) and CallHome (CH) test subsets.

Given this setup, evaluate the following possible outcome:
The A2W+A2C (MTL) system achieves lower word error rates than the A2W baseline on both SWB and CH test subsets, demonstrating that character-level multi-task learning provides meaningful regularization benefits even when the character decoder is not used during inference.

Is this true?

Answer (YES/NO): YES